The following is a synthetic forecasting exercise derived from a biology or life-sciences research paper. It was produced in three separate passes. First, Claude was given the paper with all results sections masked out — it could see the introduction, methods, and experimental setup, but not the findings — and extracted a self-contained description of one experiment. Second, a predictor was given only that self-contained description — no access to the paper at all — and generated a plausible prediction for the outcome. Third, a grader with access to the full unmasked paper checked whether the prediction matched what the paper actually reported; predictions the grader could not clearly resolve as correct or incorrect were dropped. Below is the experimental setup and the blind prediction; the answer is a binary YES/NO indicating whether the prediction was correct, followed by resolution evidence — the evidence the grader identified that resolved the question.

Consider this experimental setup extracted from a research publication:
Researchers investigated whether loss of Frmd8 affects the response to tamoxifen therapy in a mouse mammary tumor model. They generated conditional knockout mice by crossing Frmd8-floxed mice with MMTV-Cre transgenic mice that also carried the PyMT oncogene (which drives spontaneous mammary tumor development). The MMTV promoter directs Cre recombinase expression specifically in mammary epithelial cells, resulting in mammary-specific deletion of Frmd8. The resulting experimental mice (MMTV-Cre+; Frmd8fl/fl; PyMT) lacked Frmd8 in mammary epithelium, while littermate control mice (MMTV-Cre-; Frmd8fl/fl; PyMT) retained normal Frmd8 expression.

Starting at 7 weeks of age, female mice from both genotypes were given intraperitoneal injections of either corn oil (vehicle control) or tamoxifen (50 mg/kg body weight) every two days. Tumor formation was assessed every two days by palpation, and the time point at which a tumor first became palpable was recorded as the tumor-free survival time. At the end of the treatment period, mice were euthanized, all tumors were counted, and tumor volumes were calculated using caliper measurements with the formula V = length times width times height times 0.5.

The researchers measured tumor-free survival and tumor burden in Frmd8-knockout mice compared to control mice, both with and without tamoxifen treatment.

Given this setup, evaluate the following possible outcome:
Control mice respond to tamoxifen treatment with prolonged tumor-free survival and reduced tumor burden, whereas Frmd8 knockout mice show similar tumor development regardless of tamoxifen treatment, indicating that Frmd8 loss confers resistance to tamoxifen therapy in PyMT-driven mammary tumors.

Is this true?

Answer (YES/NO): YES